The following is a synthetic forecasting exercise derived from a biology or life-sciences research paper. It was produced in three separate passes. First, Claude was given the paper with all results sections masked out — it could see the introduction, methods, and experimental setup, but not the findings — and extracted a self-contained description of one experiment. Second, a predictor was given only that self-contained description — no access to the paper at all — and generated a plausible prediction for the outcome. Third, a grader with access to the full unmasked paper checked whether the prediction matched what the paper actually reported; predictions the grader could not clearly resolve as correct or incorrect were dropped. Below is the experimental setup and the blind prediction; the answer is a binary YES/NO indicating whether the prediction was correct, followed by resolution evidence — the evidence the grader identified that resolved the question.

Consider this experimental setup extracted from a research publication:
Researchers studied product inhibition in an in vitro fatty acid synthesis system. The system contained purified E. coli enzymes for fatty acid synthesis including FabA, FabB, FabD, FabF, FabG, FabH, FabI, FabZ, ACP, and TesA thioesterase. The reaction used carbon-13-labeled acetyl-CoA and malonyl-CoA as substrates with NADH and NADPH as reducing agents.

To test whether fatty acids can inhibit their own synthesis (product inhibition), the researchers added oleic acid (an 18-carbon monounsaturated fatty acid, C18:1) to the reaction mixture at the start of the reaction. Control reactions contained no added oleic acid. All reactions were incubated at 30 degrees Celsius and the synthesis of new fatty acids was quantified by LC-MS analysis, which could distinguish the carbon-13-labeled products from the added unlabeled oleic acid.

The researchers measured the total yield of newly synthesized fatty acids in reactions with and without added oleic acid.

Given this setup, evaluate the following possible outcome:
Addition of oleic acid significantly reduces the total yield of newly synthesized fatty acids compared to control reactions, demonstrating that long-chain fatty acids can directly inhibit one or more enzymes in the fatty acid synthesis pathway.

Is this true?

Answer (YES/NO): YES